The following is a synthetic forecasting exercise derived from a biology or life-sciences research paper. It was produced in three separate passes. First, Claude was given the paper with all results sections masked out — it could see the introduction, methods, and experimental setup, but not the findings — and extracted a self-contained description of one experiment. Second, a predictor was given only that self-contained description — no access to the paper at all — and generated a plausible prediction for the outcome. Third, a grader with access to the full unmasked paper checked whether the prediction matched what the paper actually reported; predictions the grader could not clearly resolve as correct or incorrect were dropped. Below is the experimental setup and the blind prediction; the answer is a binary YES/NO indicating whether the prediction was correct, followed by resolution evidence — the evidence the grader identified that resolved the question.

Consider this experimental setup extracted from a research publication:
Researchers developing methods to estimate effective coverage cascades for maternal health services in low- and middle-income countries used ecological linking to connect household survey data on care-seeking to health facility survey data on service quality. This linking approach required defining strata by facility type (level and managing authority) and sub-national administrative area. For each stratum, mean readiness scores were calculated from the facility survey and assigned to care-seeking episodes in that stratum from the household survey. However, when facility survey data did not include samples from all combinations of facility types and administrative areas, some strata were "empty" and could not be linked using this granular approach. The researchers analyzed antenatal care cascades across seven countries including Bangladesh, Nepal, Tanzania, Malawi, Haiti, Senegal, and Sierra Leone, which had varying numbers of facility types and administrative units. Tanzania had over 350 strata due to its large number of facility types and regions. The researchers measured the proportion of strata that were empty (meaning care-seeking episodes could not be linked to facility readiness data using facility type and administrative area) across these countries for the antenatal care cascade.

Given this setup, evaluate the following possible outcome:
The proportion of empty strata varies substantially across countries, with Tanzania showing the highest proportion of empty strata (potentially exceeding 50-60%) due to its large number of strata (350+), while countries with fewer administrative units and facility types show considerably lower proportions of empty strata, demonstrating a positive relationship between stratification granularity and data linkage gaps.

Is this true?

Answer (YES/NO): NO